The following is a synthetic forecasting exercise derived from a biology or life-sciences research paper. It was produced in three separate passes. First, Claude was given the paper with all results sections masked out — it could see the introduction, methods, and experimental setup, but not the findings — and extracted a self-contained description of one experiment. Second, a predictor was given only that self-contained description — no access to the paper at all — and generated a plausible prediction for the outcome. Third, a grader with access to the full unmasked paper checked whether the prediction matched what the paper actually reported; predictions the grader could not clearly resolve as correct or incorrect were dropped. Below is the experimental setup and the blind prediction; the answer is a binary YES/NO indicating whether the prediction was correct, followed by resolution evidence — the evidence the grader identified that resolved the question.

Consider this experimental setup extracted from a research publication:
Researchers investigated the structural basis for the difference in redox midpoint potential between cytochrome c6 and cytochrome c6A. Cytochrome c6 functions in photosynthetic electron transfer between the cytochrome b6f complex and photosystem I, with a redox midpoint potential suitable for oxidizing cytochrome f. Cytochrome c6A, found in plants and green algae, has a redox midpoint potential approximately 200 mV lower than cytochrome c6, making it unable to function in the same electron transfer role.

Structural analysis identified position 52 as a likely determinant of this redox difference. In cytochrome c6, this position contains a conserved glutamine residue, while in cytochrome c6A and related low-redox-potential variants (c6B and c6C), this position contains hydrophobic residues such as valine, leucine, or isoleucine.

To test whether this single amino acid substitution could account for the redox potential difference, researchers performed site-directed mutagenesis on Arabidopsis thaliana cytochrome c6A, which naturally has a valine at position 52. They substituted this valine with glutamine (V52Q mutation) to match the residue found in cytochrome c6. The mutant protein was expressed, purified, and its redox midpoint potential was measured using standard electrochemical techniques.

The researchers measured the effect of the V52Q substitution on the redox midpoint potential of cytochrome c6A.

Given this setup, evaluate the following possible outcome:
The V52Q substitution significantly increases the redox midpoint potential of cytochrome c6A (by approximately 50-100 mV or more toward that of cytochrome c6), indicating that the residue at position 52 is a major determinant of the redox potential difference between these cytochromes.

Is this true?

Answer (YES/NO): YES